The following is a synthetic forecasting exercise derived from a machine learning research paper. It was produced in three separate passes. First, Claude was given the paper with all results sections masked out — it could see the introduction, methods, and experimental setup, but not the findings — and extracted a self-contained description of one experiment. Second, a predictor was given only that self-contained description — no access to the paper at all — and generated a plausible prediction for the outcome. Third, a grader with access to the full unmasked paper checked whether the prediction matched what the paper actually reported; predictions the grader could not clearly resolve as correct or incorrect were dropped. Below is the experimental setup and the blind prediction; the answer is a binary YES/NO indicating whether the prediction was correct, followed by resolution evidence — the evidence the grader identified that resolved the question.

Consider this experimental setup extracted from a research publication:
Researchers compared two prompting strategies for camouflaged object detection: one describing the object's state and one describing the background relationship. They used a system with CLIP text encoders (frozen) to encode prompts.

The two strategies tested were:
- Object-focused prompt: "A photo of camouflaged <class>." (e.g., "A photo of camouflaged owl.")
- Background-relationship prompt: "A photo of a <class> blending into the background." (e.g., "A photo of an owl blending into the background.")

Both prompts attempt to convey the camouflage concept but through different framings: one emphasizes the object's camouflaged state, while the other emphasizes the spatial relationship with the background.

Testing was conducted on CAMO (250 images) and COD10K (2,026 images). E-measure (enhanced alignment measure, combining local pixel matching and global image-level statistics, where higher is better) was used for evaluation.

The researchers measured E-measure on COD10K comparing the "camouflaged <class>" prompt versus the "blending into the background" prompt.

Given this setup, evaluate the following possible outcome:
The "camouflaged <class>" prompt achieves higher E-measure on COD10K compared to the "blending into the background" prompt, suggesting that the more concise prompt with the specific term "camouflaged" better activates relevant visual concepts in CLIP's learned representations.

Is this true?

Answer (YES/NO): NO